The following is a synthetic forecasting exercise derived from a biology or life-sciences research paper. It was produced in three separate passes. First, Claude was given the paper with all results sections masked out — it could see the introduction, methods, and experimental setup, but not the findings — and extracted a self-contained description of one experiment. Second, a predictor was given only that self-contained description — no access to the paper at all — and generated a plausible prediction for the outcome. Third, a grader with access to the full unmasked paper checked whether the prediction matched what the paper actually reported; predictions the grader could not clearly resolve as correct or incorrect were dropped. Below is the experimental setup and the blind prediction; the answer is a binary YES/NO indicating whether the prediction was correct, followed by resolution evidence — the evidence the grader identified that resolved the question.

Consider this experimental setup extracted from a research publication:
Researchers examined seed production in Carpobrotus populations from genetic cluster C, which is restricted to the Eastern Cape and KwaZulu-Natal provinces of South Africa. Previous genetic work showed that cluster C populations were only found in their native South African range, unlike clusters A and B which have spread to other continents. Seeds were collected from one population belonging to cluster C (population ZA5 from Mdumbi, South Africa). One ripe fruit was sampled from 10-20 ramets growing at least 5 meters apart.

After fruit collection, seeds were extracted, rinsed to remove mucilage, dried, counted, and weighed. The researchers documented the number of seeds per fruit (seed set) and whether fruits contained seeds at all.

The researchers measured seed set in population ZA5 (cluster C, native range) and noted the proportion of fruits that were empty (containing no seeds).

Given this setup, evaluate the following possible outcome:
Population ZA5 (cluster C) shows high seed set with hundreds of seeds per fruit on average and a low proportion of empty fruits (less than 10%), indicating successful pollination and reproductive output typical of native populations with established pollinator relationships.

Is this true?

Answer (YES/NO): NO